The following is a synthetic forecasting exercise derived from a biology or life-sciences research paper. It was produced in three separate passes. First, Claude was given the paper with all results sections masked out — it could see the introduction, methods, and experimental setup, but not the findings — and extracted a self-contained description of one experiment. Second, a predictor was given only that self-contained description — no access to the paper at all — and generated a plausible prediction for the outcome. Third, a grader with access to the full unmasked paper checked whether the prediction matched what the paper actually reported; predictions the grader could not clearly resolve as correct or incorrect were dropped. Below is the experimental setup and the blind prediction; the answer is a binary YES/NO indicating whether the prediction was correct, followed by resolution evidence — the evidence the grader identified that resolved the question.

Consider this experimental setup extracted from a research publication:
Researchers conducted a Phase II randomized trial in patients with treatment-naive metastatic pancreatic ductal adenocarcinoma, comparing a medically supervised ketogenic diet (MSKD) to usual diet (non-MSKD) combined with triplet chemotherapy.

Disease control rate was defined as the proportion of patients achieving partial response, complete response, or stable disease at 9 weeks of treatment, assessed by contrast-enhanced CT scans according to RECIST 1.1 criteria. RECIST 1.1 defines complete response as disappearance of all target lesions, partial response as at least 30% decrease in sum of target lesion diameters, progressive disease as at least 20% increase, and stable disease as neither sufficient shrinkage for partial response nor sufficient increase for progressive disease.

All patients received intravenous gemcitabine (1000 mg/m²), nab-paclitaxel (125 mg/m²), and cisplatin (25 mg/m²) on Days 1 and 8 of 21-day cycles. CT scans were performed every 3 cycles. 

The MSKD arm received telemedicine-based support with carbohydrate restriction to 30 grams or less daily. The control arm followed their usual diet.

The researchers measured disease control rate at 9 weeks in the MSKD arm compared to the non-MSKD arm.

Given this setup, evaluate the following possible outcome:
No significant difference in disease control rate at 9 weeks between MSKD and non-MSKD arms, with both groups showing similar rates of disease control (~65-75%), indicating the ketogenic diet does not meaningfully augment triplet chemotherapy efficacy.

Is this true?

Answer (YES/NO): NO